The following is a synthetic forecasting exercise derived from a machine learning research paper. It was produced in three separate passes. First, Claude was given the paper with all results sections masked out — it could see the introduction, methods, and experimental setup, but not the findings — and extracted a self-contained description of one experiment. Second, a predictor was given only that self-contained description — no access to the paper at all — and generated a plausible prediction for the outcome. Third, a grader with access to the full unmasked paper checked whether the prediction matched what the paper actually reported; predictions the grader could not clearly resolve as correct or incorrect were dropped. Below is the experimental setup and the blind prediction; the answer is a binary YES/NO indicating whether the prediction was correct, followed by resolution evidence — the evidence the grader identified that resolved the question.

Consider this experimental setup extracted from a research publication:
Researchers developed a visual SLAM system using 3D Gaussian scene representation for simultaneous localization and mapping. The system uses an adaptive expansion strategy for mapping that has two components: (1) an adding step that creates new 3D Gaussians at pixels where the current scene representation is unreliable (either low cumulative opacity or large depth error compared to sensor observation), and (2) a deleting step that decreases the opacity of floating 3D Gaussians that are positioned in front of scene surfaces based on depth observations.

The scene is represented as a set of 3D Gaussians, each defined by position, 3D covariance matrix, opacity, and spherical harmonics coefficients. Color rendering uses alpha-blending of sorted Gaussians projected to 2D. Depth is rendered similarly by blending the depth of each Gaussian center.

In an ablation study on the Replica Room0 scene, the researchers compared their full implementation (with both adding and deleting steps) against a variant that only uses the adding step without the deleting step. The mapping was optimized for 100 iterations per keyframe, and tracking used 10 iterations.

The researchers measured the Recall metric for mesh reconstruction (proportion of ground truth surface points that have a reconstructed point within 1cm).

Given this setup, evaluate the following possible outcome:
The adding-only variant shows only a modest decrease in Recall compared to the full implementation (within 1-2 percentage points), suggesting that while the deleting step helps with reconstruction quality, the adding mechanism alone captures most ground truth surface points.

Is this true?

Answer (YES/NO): NO